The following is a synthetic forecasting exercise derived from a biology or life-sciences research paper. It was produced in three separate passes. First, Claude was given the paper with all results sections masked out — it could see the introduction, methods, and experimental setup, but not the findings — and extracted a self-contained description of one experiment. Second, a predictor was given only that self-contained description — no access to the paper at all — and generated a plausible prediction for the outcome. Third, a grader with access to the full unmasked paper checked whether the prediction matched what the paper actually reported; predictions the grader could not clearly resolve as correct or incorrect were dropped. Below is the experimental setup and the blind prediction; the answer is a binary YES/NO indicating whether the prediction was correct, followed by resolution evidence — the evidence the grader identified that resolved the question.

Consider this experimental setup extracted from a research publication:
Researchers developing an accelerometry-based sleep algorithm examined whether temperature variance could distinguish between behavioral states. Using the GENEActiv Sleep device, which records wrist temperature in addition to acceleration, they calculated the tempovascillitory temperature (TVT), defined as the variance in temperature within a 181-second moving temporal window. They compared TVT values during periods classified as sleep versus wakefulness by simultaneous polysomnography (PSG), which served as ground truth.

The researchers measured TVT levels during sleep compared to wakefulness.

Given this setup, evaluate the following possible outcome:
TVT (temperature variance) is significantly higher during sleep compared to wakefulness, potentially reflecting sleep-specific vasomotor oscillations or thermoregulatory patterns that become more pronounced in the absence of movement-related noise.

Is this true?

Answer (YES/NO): YES